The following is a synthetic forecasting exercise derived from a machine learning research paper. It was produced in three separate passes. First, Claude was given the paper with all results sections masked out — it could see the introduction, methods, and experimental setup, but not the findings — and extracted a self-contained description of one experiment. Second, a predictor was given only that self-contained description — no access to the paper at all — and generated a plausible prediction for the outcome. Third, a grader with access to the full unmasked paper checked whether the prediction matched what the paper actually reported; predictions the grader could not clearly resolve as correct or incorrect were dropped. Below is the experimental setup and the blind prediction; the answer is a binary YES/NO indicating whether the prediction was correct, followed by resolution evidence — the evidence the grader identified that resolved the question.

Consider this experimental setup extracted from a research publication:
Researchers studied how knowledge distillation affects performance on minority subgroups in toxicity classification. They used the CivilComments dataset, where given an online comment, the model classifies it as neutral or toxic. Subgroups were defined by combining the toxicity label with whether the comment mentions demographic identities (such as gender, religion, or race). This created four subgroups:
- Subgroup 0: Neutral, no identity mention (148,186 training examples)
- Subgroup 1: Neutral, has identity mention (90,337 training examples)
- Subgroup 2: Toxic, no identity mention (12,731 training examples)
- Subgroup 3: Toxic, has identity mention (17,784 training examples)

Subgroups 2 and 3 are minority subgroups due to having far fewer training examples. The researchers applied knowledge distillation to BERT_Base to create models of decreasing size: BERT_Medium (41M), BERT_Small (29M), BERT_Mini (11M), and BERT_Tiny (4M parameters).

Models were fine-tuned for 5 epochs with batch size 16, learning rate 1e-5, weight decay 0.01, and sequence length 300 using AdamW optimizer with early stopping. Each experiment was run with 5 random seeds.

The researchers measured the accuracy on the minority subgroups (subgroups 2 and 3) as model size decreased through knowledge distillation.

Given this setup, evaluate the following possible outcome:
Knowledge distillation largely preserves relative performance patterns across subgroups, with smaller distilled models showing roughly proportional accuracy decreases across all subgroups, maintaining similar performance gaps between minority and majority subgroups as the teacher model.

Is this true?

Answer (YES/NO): NO